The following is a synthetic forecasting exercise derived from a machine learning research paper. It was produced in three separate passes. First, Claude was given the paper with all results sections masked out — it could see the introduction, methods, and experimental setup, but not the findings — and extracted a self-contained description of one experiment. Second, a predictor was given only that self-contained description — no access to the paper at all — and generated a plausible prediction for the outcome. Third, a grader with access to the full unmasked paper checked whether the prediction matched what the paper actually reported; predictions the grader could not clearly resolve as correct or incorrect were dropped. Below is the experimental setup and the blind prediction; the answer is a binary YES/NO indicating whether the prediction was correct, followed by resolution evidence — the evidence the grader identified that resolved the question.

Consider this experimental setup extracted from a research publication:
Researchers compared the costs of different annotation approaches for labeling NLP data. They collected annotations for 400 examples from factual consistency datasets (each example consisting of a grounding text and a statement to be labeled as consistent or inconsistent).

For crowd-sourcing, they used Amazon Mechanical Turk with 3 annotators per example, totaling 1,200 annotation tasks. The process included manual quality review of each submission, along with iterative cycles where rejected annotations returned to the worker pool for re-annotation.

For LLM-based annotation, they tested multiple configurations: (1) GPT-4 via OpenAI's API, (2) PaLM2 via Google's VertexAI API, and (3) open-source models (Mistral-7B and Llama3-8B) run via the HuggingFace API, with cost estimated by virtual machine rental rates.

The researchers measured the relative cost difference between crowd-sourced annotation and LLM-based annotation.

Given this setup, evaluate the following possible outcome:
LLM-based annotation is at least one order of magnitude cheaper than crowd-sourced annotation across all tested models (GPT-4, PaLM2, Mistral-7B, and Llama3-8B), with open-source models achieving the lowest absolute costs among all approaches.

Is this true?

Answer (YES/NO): YES